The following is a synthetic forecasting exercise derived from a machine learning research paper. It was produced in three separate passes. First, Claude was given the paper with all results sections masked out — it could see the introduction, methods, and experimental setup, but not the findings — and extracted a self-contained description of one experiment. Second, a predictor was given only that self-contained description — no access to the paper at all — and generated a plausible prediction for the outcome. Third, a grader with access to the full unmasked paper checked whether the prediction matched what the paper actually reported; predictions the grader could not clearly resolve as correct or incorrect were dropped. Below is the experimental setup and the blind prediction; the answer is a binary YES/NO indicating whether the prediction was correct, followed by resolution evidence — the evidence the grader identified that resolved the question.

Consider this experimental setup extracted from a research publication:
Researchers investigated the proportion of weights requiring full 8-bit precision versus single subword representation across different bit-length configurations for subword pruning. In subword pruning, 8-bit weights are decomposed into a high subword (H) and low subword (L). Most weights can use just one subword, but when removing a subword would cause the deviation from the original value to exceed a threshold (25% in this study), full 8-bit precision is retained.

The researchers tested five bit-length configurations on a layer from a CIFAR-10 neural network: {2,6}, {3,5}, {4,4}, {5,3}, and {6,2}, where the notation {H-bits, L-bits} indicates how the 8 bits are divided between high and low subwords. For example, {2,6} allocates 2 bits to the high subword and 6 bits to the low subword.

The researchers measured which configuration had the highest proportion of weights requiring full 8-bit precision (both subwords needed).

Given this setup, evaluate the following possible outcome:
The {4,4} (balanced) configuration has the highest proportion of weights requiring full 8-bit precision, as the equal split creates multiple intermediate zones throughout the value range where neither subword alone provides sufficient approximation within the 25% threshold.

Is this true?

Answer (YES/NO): NO